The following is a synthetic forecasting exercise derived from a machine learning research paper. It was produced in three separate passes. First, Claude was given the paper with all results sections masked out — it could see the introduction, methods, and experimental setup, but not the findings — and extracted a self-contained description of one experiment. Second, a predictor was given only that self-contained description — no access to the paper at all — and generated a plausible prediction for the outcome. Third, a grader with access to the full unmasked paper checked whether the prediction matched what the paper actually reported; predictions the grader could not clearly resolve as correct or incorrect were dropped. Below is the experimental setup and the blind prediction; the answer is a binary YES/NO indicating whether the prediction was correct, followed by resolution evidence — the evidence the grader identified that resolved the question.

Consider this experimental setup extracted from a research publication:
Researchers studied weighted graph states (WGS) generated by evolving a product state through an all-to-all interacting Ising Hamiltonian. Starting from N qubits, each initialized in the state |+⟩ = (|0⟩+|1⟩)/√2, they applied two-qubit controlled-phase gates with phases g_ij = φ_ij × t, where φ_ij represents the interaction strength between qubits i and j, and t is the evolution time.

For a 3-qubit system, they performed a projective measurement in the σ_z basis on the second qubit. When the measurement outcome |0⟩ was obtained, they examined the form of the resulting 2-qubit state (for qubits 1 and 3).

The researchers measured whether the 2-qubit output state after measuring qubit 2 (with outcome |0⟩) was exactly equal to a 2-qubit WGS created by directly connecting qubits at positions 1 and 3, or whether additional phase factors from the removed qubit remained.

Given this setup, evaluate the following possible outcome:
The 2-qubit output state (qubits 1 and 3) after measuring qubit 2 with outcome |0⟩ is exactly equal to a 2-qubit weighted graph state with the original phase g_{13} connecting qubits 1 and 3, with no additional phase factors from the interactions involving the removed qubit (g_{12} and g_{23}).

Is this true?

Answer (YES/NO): YES